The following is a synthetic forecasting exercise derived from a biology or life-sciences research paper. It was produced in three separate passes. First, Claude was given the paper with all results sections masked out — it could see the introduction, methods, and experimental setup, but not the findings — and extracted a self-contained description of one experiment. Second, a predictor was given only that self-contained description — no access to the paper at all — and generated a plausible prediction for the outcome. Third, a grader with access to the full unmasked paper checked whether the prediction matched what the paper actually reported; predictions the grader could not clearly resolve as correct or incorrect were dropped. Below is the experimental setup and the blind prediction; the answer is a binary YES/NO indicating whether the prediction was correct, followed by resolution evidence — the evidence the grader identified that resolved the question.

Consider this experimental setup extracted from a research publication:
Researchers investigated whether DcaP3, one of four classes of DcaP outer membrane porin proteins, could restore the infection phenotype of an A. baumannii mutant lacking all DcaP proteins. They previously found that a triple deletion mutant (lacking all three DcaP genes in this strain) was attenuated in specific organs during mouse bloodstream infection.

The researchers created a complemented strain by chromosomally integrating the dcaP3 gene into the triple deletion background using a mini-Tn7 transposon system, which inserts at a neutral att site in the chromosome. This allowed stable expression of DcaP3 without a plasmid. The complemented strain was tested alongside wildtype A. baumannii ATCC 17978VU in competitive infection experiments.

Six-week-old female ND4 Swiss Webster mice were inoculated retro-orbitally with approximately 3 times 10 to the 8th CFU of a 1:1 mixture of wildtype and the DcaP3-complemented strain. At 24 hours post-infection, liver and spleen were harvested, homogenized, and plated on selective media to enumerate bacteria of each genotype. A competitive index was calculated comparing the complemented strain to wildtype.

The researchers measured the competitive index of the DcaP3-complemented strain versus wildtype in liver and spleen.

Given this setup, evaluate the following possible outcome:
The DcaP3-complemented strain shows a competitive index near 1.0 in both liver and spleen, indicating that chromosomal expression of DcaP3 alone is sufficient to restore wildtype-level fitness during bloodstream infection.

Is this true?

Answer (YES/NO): YES